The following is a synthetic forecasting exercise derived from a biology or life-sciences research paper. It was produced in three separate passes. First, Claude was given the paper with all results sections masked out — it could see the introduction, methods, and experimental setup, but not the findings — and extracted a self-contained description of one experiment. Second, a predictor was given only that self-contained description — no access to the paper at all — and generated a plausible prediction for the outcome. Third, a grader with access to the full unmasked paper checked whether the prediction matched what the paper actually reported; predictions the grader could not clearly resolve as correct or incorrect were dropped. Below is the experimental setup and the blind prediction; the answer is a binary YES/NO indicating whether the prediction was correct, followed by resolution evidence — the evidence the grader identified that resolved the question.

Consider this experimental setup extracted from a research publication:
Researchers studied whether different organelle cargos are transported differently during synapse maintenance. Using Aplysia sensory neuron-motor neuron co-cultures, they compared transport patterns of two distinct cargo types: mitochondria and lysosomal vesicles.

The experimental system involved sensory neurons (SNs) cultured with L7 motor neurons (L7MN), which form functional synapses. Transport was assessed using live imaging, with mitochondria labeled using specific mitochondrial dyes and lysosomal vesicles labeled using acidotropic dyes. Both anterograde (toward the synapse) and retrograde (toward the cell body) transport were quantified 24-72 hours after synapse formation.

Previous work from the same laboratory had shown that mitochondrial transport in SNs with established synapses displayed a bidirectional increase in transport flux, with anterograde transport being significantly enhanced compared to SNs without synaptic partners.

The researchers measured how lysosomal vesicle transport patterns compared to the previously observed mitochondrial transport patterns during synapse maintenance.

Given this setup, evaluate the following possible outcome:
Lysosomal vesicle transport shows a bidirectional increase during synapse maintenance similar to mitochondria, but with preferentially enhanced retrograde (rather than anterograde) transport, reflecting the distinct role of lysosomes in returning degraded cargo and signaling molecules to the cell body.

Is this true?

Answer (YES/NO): NO